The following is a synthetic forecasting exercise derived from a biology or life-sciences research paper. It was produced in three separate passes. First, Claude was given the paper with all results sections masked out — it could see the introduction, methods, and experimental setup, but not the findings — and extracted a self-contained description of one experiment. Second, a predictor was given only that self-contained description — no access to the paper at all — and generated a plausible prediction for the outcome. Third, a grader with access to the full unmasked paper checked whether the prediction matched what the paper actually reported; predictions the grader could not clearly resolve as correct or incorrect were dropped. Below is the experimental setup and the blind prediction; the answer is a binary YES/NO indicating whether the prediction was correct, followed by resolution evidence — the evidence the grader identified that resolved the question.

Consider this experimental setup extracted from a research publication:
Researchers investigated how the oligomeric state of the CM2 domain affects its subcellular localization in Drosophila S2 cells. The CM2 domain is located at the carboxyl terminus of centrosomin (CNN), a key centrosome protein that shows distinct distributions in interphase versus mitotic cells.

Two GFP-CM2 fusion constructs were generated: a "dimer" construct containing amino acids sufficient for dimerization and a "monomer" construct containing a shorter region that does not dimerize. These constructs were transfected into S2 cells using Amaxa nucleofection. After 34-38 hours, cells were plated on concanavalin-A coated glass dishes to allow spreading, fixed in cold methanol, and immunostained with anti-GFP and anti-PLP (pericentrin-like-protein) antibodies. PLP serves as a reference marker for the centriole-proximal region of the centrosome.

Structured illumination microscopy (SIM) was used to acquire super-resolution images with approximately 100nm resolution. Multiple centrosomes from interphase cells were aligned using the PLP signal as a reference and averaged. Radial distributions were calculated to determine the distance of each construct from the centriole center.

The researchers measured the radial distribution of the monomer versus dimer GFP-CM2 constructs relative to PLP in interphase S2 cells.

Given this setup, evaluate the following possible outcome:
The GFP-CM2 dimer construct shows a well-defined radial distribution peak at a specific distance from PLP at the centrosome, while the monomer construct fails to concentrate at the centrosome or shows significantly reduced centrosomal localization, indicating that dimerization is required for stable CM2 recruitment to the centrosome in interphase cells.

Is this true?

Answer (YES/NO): NO